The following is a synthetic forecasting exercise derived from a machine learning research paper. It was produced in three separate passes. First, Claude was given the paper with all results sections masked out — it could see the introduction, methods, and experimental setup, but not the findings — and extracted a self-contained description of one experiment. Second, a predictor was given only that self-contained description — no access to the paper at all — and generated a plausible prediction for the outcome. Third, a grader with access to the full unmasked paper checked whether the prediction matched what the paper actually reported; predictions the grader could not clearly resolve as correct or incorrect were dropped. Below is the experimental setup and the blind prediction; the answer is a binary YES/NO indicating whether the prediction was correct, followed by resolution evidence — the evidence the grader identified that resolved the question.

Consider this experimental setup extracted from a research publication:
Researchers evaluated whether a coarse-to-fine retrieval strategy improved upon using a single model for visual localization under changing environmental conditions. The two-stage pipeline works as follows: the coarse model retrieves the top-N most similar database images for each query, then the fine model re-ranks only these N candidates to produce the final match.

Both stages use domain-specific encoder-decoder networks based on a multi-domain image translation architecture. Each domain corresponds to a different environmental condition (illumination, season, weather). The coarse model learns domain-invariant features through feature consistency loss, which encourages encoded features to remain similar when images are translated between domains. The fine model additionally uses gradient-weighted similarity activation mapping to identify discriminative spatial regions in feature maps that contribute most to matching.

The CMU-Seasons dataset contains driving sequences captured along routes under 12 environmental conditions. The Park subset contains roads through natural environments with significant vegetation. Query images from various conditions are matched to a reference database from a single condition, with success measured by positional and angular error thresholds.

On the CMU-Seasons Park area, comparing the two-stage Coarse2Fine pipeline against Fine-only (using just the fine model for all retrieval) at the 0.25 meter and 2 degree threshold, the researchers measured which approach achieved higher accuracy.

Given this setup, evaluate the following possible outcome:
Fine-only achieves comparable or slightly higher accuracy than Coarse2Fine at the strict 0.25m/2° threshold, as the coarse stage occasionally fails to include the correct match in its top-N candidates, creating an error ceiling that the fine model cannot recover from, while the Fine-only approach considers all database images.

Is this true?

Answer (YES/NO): YES